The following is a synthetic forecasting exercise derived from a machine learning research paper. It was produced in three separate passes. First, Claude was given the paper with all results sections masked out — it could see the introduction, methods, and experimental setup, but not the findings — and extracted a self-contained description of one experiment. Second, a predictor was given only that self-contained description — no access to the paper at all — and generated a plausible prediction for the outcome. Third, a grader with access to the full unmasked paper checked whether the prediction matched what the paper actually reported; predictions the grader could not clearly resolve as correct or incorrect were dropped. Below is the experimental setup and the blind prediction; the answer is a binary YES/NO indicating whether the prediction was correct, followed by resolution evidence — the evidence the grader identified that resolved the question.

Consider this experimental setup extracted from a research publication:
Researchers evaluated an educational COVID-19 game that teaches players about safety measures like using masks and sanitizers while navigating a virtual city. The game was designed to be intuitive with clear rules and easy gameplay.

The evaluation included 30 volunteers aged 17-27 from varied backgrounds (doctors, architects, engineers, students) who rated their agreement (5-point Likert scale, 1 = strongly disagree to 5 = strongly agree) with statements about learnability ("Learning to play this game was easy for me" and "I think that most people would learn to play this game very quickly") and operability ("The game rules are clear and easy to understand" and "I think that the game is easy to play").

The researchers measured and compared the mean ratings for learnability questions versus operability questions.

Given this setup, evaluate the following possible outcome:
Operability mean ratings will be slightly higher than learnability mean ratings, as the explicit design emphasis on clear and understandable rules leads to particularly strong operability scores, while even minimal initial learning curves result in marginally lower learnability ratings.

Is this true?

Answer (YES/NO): YES